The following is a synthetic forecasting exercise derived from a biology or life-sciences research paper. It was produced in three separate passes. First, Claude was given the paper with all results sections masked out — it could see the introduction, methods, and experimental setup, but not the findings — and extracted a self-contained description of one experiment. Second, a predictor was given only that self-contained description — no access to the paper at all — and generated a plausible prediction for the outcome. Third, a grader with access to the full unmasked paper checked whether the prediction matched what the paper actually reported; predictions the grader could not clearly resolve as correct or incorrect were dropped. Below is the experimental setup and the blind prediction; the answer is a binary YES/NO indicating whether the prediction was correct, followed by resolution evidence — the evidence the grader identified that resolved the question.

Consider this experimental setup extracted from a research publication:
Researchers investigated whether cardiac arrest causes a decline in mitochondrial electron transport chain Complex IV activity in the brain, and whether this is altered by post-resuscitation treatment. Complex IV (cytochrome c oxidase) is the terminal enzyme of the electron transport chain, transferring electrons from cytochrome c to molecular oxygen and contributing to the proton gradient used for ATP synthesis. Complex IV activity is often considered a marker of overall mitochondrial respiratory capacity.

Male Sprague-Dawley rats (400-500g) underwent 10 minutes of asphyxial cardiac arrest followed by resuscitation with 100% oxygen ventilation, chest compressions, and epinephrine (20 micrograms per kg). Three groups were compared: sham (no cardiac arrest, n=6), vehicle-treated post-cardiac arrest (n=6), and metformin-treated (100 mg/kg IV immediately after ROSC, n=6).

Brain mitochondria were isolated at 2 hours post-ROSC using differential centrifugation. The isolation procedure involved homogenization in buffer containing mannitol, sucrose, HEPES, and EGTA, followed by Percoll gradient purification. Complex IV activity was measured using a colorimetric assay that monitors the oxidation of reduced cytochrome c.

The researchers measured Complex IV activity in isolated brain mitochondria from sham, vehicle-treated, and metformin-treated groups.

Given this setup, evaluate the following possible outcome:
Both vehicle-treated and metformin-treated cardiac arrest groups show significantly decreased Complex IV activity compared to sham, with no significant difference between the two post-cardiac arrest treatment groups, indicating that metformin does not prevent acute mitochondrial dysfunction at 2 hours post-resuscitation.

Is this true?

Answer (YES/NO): NO